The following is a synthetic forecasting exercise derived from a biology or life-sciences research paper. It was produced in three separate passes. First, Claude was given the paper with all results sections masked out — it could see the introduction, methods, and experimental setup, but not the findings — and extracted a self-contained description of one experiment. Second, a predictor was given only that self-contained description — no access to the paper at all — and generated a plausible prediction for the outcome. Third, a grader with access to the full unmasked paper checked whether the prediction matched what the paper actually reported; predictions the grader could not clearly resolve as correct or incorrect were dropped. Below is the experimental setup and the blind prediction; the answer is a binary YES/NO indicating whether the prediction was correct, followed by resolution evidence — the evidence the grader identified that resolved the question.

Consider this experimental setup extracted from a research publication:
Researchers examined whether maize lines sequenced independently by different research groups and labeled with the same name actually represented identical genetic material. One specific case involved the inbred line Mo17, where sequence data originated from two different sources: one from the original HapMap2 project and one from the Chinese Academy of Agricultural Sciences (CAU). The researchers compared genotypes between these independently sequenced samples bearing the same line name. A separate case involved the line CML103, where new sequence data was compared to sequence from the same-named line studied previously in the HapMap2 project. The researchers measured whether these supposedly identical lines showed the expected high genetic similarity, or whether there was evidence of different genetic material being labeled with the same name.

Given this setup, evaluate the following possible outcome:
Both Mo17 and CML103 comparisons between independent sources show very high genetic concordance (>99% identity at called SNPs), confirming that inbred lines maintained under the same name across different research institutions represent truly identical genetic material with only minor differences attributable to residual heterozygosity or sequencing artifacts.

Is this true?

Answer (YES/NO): NO